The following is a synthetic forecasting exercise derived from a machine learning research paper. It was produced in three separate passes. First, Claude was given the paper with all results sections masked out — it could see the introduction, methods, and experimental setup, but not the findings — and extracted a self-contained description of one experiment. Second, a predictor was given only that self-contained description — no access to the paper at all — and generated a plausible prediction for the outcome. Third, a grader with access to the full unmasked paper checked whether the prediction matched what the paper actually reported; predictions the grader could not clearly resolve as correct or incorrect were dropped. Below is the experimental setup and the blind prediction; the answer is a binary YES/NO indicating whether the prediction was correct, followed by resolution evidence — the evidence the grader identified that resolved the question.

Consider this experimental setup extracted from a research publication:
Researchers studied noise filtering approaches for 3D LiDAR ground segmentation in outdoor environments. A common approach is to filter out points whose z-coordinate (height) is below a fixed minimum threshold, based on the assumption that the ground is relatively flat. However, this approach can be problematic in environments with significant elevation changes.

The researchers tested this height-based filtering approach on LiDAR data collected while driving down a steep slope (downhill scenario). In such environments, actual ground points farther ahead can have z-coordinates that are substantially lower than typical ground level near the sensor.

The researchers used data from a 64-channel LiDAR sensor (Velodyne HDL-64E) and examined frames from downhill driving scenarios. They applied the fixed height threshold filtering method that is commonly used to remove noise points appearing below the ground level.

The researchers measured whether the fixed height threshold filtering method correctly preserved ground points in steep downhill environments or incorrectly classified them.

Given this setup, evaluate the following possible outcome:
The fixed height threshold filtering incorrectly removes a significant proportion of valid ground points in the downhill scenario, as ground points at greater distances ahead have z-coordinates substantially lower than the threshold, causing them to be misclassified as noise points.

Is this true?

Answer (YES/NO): NO